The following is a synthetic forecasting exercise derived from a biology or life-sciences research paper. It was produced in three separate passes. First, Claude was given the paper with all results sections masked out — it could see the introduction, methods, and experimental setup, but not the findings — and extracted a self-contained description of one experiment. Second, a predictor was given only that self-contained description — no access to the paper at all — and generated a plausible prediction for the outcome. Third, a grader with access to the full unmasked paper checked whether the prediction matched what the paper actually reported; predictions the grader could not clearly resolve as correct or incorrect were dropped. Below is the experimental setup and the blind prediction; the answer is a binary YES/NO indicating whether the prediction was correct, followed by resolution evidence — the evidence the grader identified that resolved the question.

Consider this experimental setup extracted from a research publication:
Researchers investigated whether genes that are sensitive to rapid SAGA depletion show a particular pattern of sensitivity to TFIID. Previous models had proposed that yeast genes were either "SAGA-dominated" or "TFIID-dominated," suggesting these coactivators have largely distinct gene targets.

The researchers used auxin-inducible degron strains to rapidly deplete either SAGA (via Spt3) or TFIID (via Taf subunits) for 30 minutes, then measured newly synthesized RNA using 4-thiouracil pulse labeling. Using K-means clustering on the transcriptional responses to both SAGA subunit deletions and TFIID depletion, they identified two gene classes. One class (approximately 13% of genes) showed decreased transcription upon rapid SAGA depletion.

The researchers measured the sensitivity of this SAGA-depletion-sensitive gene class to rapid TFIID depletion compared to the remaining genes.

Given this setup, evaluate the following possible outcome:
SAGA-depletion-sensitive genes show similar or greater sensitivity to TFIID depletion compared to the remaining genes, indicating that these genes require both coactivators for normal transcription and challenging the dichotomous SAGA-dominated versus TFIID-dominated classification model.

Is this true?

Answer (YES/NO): NO